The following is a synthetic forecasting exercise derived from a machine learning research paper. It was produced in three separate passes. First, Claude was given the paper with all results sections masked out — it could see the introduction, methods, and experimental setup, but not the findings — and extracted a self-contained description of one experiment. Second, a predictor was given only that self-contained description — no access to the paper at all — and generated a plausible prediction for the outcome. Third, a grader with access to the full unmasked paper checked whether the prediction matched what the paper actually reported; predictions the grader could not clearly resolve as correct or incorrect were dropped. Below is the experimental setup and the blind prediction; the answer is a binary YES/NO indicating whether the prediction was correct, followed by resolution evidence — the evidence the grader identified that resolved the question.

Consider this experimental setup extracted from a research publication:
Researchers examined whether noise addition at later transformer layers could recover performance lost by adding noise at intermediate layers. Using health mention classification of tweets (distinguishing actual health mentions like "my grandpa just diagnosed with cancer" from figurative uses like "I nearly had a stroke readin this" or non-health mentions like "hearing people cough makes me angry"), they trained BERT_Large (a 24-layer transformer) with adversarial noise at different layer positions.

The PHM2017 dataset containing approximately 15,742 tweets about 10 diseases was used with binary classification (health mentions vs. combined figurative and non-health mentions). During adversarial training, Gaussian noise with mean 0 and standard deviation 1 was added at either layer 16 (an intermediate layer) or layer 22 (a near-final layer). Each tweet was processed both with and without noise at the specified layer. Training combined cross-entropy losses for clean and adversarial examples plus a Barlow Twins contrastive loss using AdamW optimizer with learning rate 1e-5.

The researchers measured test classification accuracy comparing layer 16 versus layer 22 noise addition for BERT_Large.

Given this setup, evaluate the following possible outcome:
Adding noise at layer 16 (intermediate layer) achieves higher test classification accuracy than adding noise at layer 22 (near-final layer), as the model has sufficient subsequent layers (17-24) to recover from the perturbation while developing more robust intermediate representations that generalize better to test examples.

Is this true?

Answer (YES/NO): NO